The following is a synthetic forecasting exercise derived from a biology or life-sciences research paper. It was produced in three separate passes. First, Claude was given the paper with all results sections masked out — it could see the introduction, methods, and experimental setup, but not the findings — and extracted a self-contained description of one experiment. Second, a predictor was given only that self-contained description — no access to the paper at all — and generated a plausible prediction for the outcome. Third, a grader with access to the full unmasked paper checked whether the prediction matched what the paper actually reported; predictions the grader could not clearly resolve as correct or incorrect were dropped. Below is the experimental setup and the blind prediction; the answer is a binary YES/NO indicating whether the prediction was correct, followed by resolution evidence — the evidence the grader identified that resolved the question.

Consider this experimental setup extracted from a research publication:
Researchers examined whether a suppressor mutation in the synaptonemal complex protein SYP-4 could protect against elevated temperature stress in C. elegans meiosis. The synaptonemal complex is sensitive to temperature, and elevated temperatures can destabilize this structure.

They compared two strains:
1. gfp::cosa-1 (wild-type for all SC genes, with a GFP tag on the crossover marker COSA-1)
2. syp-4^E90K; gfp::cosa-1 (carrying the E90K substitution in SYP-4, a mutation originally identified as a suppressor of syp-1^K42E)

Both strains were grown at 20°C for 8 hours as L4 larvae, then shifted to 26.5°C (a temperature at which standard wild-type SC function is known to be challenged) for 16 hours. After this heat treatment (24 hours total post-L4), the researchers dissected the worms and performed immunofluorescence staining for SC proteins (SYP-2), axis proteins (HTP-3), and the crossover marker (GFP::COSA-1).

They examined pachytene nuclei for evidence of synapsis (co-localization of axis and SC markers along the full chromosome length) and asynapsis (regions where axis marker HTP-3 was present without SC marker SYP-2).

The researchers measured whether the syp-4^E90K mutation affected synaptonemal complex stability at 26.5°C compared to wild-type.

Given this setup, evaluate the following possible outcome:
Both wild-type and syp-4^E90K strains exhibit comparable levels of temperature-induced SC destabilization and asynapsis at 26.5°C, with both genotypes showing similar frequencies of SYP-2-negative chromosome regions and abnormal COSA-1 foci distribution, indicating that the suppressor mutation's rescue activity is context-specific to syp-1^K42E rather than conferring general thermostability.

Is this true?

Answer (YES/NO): YES